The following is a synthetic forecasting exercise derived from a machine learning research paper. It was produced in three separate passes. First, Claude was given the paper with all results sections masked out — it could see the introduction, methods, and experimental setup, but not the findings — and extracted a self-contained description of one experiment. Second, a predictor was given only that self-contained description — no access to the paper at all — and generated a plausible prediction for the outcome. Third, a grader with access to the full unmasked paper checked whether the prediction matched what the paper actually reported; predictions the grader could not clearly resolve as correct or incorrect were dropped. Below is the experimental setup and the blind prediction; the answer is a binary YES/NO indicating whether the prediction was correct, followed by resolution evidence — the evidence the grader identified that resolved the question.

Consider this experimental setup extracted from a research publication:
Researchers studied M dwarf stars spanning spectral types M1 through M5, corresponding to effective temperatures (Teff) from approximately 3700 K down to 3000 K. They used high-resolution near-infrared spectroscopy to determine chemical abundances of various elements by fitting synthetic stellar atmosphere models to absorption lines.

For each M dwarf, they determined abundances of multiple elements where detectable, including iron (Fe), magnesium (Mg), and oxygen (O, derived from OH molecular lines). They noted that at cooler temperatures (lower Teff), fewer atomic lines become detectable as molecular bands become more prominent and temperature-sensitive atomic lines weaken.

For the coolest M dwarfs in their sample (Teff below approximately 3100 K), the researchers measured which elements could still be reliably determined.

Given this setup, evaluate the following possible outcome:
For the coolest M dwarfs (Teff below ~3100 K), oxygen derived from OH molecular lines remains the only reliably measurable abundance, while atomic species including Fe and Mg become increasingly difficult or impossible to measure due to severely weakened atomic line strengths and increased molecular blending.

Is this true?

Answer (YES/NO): NO